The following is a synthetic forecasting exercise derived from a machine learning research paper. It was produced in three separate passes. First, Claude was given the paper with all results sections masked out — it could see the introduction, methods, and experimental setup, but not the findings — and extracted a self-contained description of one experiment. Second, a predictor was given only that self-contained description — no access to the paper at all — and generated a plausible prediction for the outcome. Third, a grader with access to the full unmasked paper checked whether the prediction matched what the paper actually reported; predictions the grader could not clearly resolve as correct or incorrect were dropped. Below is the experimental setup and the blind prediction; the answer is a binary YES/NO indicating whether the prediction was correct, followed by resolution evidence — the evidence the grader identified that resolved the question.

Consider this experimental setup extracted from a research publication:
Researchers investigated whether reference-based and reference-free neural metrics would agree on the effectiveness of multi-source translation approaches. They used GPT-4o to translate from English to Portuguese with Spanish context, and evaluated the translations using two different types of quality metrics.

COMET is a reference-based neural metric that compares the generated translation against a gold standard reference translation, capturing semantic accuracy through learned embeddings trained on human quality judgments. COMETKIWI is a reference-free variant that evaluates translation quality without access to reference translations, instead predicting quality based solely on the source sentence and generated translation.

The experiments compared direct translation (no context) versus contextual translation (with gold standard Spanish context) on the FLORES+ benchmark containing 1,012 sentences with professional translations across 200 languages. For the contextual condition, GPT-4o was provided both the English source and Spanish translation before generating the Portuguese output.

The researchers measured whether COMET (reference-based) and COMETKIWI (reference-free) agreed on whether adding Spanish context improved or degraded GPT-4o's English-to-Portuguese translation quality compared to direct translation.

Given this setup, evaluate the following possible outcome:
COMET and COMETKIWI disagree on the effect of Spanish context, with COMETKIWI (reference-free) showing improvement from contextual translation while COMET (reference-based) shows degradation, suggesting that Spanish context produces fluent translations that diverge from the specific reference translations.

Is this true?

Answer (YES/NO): NO